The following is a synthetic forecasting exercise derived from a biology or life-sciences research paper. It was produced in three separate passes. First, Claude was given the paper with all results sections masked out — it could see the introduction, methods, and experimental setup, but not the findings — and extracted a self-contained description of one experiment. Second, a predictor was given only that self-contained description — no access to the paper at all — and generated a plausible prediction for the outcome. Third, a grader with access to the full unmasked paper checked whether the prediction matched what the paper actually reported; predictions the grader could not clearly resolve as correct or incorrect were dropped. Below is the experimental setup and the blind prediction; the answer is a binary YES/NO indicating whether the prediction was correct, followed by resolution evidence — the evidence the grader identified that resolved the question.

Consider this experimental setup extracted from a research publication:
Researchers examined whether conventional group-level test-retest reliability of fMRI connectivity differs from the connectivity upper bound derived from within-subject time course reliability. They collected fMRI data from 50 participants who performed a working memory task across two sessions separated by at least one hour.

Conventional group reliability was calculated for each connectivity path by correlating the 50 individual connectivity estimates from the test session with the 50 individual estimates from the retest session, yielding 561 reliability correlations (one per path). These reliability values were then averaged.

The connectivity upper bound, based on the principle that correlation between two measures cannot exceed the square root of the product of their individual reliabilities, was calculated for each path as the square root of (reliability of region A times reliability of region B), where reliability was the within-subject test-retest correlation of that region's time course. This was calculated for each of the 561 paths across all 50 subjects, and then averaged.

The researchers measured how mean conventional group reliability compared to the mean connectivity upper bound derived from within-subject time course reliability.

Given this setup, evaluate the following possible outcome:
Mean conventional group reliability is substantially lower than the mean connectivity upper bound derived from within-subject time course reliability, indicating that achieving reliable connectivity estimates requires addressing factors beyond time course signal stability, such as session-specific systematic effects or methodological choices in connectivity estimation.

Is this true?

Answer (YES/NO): NO